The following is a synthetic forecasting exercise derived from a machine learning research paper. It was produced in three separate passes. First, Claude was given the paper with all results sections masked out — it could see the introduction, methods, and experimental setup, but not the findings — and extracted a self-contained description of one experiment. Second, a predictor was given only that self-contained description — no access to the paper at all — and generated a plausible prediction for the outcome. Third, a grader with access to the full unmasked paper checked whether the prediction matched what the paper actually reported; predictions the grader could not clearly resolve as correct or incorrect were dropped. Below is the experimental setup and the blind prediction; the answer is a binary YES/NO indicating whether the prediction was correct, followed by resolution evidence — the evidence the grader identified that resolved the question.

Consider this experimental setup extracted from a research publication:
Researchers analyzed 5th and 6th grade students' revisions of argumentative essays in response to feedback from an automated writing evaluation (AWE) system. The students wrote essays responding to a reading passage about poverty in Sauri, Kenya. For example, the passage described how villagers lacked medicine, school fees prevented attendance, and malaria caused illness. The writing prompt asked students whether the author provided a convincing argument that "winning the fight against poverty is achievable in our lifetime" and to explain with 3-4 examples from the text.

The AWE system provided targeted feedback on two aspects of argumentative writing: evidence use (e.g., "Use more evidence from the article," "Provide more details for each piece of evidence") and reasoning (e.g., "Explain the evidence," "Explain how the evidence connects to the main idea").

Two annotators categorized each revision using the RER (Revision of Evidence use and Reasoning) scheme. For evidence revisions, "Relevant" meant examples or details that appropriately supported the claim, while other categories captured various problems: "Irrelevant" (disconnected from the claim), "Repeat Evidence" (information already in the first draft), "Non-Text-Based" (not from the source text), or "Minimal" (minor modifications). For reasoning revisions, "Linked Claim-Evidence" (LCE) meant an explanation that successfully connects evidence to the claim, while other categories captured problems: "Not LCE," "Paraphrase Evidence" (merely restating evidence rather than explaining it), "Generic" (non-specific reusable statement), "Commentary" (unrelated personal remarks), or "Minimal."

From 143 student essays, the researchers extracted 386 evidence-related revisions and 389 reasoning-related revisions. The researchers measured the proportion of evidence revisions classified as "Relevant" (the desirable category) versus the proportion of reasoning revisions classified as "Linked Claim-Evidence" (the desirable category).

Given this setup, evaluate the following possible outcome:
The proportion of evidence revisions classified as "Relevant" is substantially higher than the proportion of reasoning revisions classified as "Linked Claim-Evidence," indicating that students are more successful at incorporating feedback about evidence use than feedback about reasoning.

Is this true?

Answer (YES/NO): YES